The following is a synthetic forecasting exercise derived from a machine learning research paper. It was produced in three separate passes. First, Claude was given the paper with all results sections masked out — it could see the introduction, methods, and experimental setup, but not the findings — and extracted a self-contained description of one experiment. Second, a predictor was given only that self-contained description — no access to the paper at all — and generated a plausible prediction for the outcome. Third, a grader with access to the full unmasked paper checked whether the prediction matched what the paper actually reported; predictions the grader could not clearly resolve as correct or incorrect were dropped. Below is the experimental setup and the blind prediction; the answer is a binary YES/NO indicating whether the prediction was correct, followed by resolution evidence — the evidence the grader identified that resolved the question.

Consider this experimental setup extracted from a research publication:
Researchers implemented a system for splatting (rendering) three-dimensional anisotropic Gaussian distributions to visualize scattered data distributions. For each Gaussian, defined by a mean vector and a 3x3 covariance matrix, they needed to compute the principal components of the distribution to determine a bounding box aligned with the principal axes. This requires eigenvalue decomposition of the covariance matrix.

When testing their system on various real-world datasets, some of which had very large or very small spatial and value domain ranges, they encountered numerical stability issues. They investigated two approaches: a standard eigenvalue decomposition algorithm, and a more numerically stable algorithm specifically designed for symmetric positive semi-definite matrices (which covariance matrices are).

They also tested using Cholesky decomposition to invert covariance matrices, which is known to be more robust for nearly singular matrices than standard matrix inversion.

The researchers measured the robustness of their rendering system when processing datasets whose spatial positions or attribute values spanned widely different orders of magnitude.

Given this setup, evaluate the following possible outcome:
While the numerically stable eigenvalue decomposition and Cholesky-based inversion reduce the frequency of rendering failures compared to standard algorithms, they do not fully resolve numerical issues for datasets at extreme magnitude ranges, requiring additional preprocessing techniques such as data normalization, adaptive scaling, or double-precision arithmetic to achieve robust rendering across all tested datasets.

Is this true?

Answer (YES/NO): NO